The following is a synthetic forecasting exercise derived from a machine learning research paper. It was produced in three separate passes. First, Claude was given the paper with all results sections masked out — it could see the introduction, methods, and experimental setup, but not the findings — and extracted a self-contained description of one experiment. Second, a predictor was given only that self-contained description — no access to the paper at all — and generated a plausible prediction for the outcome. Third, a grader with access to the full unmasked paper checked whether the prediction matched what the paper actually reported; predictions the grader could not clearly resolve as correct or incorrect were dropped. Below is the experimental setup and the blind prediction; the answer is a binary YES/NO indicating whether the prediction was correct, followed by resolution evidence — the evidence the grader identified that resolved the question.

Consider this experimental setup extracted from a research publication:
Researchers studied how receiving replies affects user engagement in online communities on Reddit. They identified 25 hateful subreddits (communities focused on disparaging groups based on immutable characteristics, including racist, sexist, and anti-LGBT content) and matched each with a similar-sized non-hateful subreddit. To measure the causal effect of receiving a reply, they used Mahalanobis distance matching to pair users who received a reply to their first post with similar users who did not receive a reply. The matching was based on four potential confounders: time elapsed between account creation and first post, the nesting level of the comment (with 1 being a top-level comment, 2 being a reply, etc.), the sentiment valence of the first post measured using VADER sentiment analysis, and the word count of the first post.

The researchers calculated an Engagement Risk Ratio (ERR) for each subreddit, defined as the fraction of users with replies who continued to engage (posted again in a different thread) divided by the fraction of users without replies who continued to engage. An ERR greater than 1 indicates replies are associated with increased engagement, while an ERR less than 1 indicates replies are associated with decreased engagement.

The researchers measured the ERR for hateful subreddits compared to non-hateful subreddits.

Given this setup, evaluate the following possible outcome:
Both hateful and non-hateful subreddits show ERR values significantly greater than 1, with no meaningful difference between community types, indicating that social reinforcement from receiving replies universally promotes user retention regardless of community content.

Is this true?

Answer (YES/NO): NO